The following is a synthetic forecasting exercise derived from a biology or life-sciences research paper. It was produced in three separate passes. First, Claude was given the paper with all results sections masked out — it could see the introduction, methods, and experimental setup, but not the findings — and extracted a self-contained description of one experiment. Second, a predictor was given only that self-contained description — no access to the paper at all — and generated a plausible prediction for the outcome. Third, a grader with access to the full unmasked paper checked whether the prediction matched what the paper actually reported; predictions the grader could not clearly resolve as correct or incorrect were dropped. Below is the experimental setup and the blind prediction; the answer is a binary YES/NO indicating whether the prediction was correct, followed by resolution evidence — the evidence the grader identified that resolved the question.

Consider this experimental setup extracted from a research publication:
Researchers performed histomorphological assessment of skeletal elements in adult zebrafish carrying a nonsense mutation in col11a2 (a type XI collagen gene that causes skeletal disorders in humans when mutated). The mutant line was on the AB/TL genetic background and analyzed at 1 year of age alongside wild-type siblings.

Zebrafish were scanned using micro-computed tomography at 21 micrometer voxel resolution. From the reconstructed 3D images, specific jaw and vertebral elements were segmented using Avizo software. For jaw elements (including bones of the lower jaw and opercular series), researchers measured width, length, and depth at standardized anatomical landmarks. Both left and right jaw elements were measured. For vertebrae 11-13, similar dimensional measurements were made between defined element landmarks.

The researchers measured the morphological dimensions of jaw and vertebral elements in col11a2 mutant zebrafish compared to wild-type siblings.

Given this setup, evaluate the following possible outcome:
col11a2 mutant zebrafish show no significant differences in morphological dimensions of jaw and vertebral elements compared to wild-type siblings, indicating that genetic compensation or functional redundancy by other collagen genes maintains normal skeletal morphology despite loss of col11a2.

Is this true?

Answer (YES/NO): NO